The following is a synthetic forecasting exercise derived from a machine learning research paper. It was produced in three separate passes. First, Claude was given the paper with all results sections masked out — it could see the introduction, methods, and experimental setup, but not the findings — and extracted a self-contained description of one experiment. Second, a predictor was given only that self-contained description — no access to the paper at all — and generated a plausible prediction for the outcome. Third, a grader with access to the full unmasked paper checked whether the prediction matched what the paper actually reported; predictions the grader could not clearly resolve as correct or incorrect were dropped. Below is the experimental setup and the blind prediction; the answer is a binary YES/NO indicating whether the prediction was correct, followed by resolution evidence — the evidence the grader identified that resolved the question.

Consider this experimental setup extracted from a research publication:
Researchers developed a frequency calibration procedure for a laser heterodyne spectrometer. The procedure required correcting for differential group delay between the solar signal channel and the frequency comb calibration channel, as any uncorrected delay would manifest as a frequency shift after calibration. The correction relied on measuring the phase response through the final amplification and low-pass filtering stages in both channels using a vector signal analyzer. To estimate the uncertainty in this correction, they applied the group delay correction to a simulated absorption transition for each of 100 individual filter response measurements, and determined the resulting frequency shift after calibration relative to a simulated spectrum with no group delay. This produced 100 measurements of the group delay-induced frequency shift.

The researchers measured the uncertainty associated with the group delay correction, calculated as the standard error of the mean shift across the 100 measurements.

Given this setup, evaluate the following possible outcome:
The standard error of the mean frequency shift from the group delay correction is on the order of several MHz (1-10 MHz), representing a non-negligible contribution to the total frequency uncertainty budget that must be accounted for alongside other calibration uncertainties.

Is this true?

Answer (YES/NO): NO